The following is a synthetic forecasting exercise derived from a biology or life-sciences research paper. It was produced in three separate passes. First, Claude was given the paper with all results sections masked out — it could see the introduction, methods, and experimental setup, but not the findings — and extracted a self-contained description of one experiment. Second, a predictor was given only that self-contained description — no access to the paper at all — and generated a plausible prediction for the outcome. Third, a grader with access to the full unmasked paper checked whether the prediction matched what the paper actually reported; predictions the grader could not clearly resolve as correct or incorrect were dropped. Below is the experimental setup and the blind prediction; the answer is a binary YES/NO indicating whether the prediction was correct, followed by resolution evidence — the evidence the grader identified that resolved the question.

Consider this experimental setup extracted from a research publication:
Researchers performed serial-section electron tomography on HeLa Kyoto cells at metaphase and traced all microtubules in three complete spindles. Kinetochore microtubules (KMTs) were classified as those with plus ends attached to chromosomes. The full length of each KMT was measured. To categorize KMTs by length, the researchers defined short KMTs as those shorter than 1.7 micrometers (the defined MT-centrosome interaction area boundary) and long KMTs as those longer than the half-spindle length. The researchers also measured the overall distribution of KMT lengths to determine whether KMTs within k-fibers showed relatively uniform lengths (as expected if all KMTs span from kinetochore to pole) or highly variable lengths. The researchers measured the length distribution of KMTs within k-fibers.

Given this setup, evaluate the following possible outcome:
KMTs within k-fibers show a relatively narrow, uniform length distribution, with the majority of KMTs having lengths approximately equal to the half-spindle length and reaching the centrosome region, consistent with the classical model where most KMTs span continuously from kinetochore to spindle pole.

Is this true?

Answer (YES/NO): NO